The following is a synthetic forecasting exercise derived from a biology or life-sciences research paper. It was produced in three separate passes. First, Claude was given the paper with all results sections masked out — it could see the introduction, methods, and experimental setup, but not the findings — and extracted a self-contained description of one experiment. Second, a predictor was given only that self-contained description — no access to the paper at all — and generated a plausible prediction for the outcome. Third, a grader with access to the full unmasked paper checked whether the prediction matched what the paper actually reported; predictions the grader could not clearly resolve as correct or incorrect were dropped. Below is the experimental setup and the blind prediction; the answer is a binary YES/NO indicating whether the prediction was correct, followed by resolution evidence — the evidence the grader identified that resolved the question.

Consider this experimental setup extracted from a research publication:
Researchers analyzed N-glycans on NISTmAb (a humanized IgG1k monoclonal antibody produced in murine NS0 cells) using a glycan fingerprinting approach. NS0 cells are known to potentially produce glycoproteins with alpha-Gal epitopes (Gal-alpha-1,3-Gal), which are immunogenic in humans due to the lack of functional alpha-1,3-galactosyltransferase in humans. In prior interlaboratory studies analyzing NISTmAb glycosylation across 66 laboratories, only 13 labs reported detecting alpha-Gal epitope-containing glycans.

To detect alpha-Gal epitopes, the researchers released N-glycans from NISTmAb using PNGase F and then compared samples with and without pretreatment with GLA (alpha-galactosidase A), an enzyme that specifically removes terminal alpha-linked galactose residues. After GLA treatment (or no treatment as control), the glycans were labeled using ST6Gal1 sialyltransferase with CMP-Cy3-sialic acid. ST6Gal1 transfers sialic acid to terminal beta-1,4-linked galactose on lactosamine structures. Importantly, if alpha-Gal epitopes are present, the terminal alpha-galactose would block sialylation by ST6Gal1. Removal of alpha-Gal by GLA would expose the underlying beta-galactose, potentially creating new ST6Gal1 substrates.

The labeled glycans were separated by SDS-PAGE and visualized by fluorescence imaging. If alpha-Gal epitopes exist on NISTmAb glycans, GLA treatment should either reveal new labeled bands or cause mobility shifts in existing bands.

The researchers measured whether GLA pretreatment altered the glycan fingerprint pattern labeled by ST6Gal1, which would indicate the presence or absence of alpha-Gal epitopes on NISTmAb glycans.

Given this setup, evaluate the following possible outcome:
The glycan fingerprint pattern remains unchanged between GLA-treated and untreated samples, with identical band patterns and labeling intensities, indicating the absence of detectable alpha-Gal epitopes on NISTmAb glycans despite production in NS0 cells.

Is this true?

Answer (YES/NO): NO